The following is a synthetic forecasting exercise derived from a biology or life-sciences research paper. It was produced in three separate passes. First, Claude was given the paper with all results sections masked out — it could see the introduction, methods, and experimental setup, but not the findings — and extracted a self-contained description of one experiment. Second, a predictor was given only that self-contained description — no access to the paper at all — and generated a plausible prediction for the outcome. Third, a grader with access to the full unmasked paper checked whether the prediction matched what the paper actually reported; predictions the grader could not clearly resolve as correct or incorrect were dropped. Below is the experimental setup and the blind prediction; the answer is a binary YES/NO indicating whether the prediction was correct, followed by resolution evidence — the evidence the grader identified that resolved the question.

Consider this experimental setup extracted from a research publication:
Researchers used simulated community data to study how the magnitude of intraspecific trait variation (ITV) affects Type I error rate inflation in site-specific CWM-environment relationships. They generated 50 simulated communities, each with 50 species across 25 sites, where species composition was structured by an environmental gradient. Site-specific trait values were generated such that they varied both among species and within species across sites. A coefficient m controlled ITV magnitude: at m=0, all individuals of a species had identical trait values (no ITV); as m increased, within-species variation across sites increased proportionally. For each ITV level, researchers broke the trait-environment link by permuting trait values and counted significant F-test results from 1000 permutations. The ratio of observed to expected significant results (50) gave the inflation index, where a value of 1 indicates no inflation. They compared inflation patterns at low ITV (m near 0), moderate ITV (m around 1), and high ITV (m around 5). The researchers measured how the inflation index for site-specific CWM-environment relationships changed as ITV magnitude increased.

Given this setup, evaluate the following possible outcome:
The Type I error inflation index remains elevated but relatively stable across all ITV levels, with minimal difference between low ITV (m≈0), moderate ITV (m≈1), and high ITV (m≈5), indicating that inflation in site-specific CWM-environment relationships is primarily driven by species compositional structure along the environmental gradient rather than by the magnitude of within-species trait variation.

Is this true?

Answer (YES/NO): NO